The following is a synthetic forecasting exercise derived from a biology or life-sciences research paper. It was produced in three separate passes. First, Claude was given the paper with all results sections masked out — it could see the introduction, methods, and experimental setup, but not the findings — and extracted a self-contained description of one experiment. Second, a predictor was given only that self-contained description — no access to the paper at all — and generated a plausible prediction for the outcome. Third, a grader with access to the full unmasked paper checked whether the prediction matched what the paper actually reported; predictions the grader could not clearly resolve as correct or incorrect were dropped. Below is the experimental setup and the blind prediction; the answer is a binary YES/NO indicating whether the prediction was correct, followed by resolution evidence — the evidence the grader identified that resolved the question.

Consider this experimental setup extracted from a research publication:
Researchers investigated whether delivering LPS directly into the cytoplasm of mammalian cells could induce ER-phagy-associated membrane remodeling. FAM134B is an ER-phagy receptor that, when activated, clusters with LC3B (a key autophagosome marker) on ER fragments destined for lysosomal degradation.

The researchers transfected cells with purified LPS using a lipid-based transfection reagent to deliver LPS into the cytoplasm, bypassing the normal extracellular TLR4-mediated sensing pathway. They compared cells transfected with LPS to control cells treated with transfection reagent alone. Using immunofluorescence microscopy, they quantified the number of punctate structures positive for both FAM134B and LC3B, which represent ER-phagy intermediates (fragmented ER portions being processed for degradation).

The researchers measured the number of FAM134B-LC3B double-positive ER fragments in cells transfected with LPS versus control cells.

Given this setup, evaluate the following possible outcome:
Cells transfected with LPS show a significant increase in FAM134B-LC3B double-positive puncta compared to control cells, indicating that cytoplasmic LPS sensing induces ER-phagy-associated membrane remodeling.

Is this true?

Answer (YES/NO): YES